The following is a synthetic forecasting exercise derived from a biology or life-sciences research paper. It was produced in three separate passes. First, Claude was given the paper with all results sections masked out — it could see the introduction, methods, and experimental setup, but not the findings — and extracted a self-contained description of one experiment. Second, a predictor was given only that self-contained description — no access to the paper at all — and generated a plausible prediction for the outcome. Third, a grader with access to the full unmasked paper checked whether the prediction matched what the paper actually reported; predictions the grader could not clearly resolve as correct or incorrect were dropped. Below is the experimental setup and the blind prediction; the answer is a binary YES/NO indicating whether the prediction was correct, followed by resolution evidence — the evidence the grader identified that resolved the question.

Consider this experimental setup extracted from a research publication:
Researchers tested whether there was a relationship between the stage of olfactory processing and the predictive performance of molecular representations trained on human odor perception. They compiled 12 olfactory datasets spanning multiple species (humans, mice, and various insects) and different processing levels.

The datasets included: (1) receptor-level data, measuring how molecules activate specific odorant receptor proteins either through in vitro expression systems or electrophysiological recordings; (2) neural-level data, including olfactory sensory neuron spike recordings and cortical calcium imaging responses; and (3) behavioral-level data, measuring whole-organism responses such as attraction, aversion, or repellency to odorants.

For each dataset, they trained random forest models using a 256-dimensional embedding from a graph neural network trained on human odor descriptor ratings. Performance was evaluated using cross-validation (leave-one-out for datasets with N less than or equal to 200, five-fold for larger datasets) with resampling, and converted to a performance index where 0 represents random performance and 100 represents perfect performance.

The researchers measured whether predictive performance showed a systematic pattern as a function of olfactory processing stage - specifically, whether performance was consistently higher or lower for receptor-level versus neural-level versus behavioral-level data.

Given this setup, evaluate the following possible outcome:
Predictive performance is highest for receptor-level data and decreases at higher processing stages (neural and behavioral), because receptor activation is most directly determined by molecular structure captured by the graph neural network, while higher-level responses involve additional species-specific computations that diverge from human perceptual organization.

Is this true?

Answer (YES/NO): NO